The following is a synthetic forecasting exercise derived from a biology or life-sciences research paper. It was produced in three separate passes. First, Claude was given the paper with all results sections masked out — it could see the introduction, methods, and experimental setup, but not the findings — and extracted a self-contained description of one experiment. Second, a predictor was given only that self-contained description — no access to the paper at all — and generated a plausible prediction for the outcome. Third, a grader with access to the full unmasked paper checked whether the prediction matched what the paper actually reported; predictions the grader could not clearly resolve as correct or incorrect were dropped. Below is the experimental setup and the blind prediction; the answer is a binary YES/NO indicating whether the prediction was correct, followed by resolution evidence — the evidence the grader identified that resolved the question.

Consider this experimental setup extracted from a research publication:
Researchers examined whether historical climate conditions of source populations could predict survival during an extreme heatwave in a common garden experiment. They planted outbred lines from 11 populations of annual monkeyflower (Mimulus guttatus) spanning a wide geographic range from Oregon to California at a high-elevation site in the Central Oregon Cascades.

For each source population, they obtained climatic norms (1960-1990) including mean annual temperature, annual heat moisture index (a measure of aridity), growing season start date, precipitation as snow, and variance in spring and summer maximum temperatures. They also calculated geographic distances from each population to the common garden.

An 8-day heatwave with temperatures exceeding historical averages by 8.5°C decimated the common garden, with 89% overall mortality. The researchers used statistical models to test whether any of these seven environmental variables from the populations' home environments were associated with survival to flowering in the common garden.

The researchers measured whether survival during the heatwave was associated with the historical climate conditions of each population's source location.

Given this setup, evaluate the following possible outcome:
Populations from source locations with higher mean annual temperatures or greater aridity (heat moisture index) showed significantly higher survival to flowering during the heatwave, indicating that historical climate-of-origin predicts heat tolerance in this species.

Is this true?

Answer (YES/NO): NO